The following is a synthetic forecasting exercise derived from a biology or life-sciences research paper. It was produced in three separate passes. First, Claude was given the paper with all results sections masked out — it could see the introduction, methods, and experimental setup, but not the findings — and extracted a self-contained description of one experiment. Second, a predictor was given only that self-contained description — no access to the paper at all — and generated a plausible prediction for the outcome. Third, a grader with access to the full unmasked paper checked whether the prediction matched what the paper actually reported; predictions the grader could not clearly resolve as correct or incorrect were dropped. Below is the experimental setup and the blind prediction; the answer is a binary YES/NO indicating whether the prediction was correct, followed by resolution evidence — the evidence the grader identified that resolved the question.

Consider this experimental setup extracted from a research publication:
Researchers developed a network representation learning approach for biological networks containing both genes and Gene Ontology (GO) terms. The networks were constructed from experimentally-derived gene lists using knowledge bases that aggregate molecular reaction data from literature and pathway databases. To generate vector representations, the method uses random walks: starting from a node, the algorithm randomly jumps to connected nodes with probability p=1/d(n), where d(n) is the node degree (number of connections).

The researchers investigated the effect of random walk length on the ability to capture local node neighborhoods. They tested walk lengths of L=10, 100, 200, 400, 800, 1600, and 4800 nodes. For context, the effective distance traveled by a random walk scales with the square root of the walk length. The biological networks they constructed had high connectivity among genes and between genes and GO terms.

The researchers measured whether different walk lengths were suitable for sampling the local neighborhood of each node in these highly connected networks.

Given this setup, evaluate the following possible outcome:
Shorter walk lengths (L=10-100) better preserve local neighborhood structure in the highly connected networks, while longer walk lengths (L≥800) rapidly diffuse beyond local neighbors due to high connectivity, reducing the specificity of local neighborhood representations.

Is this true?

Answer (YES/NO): NO